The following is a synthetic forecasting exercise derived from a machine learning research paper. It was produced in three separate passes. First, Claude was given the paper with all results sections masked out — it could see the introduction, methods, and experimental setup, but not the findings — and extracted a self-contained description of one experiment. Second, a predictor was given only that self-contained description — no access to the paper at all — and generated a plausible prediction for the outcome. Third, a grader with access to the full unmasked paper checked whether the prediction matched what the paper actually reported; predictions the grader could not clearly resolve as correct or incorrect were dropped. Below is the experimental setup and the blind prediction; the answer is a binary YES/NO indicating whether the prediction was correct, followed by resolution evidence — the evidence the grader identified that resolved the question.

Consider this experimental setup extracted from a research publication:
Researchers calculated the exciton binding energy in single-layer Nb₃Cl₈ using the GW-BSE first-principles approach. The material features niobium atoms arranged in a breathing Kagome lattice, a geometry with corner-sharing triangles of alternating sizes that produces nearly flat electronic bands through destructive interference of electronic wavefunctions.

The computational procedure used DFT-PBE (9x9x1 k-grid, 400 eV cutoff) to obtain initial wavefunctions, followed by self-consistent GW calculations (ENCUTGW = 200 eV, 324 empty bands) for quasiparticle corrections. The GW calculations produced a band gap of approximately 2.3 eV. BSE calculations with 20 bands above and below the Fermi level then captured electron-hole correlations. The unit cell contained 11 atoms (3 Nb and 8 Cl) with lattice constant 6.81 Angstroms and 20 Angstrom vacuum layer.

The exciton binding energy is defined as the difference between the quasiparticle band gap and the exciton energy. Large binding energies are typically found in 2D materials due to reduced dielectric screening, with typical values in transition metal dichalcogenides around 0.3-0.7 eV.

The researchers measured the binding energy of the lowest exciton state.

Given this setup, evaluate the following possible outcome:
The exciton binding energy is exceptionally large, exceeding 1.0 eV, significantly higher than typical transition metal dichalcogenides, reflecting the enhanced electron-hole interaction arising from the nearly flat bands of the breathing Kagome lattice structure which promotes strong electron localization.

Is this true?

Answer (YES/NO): YES